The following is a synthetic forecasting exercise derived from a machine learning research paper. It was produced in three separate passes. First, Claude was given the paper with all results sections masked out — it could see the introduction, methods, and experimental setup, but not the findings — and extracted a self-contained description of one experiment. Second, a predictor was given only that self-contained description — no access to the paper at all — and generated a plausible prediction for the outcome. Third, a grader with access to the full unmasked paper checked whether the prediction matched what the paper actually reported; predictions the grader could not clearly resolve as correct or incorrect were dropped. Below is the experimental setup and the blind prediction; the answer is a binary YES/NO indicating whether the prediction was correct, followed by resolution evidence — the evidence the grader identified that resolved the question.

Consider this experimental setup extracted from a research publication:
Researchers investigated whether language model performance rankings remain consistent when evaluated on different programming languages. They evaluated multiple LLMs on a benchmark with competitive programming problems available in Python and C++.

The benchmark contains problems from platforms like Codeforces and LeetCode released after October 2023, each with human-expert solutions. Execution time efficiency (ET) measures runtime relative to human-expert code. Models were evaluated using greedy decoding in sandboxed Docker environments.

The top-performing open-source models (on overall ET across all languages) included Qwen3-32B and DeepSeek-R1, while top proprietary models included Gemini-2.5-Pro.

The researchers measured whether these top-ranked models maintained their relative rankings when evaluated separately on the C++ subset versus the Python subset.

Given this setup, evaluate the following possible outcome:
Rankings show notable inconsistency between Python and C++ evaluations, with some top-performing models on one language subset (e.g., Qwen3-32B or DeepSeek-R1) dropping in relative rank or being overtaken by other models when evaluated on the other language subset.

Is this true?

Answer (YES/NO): NO